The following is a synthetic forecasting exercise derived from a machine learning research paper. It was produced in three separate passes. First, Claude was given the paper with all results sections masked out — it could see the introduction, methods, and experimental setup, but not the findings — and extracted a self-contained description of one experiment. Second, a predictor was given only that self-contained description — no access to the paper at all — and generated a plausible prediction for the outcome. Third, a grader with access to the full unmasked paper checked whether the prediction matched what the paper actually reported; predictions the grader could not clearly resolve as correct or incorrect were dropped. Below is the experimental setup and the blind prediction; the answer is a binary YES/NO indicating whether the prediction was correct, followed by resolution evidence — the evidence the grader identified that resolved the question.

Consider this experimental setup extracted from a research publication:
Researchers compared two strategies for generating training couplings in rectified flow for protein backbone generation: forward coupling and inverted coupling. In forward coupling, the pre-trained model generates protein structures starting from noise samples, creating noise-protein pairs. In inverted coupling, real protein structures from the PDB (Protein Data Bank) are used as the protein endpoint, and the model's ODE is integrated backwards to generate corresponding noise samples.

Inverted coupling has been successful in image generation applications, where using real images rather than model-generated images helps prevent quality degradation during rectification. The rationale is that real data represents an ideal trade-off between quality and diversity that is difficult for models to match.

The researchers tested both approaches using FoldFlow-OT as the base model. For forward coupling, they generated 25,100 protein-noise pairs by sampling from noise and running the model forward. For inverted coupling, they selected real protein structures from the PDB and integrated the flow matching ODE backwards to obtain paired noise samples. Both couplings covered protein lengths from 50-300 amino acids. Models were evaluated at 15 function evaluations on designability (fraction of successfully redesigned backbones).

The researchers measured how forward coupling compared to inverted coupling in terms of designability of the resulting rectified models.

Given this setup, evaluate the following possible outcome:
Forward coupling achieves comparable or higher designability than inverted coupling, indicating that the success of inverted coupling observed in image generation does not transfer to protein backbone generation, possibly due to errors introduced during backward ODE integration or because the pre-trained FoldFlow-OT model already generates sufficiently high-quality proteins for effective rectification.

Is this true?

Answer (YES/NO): YES